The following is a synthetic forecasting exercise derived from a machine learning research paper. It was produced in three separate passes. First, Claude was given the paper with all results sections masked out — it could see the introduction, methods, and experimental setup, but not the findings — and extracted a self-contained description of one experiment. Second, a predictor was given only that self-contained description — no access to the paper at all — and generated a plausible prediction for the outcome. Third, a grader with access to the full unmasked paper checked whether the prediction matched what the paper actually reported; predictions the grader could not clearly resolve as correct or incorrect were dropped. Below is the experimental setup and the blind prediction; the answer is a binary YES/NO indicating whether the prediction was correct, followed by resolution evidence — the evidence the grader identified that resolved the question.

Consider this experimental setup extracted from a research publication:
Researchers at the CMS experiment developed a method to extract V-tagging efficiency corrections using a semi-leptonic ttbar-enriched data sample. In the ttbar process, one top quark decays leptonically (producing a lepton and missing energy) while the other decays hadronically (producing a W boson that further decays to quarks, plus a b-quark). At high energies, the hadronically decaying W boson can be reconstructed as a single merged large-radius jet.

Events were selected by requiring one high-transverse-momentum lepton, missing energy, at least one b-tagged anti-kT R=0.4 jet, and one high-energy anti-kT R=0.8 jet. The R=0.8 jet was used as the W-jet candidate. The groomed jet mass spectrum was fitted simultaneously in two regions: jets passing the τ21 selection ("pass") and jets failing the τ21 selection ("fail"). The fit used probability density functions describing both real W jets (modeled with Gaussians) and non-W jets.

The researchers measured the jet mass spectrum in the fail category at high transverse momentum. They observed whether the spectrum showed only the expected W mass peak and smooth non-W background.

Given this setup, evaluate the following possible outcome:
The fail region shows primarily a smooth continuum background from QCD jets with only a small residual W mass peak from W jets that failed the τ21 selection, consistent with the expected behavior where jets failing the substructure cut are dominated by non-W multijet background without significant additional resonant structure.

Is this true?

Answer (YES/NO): NO